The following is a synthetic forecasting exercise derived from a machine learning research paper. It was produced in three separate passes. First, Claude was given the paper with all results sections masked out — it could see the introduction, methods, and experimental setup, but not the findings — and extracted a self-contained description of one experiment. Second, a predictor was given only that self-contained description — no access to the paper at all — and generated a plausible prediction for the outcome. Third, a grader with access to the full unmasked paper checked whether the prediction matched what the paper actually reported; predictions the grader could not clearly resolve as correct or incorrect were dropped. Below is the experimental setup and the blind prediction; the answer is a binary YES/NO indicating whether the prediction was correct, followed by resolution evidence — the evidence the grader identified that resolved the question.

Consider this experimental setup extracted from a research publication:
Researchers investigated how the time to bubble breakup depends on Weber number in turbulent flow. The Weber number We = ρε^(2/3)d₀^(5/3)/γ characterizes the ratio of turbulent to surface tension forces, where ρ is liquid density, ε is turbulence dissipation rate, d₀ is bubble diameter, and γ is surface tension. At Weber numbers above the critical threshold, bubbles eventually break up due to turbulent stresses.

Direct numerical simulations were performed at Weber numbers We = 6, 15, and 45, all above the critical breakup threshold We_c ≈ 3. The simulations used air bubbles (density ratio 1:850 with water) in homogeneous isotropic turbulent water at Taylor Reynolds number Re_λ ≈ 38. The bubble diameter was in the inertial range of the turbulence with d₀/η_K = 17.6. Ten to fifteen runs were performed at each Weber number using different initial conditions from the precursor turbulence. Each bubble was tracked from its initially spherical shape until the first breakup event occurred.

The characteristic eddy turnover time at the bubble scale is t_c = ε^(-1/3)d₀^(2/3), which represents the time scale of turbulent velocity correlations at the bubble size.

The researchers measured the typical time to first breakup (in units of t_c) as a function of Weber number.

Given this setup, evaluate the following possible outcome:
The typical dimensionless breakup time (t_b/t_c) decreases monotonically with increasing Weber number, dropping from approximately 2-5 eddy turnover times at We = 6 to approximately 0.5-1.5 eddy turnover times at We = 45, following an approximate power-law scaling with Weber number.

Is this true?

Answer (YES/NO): NO